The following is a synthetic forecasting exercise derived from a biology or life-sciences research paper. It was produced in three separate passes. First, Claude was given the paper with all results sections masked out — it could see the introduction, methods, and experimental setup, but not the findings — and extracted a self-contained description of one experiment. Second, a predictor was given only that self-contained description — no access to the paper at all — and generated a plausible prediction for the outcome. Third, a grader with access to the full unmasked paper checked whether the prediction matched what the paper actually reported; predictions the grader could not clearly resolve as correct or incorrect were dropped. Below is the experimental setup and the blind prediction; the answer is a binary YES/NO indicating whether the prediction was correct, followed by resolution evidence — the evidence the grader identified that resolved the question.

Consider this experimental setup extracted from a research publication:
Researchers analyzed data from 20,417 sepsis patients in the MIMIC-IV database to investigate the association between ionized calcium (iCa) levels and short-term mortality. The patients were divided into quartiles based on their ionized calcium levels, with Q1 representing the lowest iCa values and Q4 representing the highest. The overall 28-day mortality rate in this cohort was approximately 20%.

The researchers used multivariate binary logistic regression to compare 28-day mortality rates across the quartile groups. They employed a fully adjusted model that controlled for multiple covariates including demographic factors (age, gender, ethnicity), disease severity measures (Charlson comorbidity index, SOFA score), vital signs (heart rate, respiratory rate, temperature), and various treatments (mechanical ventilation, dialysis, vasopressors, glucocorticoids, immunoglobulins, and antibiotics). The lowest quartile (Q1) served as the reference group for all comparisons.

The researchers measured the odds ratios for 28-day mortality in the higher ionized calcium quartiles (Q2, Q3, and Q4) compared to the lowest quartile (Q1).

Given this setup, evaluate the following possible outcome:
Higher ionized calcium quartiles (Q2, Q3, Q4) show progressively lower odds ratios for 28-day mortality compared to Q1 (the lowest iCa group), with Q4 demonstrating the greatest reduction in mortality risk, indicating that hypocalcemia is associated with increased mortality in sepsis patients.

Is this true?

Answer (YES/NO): NO